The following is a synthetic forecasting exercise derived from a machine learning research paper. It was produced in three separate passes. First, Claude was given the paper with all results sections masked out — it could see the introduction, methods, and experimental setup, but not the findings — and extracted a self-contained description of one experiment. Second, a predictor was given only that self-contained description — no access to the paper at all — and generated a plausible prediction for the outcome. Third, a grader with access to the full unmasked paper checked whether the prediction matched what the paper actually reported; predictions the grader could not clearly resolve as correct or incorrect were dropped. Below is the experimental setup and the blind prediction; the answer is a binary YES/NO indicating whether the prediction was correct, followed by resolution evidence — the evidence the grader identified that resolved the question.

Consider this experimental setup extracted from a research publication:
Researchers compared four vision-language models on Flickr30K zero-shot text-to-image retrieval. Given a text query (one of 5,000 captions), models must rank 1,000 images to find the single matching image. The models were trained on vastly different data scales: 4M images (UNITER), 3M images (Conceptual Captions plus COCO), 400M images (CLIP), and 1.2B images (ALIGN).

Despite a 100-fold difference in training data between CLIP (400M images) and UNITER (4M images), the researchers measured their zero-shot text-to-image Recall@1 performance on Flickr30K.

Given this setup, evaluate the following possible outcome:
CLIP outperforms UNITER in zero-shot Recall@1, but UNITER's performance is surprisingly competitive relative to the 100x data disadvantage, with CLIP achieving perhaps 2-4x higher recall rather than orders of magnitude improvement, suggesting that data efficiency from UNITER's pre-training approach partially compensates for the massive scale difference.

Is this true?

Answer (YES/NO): NO